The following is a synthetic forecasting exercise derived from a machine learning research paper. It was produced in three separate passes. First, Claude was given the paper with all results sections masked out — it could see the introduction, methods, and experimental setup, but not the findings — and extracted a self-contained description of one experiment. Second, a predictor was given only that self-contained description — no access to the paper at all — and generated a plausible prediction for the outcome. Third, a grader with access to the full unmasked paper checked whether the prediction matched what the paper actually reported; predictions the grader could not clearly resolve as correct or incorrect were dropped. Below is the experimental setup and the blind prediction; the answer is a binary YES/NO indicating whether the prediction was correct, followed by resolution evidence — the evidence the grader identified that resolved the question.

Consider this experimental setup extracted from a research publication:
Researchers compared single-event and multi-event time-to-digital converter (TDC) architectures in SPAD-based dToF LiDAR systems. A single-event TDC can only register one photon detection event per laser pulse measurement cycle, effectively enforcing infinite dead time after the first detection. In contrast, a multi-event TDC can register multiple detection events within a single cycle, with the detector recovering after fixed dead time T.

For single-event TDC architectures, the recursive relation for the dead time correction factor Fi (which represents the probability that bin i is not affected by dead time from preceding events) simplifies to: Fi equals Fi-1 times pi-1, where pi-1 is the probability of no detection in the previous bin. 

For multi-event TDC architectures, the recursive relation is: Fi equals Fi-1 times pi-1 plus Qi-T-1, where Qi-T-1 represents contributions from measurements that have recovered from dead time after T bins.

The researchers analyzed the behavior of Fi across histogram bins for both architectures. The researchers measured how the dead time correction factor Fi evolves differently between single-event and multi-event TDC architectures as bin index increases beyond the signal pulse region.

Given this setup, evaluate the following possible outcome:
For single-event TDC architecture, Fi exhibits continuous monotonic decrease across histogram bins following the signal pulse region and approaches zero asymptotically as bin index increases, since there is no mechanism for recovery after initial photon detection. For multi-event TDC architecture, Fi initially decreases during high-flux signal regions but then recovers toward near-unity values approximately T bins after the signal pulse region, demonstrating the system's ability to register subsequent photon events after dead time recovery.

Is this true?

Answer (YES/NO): YES